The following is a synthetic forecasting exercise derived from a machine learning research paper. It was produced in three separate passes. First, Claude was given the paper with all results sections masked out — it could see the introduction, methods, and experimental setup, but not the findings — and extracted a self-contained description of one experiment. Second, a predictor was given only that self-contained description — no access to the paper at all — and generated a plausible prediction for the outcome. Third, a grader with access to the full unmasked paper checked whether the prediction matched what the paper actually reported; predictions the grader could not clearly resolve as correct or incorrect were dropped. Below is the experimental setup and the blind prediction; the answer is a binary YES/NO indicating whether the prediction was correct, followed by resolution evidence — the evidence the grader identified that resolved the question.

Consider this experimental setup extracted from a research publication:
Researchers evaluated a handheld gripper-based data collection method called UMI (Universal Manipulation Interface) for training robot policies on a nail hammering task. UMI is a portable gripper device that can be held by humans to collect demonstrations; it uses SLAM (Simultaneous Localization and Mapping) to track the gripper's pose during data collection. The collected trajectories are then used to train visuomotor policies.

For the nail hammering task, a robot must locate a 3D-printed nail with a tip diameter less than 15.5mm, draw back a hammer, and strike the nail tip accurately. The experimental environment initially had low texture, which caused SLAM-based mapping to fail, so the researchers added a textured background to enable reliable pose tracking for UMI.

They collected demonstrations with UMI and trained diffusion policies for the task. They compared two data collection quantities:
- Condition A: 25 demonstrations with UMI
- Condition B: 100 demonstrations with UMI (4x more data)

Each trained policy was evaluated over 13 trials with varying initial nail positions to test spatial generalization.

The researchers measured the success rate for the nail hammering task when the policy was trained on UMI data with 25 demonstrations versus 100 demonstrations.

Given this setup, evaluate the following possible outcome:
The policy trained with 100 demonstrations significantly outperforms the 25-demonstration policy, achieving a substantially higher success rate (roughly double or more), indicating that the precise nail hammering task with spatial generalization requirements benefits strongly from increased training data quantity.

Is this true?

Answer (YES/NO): YES